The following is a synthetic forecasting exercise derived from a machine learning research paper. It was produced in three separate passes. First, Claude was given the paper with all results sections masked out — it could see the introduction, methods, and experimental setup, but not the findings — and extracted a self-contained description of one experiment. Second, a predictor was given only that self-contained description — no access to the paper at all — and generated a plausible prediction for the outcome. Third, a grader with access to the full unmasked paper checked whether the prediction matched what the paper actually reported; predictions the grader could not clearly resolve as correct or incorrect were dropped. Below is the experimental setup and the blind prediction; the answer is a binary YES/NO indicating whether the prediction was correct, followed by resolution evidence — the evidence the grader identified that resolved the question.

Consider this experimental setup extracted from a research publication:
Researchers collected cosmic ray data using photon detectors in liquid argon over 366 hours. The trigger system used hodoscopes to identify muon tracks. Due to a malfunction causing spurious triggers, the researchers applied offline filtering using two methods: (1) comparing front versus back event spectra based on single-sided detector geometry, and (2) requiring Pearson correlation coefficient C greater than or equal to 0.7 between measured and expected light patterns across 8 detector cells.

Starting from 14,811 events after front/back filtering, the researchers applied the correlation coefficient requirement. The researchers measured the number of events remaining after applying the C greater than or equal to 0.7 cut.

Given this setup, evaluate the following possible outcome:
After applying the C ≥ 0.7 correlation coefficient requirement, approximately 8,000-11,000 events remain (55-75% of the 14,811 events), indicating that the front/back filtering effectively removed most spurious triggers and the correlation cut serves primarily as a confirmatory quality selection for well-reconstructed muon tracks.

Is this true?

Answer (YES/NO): NO